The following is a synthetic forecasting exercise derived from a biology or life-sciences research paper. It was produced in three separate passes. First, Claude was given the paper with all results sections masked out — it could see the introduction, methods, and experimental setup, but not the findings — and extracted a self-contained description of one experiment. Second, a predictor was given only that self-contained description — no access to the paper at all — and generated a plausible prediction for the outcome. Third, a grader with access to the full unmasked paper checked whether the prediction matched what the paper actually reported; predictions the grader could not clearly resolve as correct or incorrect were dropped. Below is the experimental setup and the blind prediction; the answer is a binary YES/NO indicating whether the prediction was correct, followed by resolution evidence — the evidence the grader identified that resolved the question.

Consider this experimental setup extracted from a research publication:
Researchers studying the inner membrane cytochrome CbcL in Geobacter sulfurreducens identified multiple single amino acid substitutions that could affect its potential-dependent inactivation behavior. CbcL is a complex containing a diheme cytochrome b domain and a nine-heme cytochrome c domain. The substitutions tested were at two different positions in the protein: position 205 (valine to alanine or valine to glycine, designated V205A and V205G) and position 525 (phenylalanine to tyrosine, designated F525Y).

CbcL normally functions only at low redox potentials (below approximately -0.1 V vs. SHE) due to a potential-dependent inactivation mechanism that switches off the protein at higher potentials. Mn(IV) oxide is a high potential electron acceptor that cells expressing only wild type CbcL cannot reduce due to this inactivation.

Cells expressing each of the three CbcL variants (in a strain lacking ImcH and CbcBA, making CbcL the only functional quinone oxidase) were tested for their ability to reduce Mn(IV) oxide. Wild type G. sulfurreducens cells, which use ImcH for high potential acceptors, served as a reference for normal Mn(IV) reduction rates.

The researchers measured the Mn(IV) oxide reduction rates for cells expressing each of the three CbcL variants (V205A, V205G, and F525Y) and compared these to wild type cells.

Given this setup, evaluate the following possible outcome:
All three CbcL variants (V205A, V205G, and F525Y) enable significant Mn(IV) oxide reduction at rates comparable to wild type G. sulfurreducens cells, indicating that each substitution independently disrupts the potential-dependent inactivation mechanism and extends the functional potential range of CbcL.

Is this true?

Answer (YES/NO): YES